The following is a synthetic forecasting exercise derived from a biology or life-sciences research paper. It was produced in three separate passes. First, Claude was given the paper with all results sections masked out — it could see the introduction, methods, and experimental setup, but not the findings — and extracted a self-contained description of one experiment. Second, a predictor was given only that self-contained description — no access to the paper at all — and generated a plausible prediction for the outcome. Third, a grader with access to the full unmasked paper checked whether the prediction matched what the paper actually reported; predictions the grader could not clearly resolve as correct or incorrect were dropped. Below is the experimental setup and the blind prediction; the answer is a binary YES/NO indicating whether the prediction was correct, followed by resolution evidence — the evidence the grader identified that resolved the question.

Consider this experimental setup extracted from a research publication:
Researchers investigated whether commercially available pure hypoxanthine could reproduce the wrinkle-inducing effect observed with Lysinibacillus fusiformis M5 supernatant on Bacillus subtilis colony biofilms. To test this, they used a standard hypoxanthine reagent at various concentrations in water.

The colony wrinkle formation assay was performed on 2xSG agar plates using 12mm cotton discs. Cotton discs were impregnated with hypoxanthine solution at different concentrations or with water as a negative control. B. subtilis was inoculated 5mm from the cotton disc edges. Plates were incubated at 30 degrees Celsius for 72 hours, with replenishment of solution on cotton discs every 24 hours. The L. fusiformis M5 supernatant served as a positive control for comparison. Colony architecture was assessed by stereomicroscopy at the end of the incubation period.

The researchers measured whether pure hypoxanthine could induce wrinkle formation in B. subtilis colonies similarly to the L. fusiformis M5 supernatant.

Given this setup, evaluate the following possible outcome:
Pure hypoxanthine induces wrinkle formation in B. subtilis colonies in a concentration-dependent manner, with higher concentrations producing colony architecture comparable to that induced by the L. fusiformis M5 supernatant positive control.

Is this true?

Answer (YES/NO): NO